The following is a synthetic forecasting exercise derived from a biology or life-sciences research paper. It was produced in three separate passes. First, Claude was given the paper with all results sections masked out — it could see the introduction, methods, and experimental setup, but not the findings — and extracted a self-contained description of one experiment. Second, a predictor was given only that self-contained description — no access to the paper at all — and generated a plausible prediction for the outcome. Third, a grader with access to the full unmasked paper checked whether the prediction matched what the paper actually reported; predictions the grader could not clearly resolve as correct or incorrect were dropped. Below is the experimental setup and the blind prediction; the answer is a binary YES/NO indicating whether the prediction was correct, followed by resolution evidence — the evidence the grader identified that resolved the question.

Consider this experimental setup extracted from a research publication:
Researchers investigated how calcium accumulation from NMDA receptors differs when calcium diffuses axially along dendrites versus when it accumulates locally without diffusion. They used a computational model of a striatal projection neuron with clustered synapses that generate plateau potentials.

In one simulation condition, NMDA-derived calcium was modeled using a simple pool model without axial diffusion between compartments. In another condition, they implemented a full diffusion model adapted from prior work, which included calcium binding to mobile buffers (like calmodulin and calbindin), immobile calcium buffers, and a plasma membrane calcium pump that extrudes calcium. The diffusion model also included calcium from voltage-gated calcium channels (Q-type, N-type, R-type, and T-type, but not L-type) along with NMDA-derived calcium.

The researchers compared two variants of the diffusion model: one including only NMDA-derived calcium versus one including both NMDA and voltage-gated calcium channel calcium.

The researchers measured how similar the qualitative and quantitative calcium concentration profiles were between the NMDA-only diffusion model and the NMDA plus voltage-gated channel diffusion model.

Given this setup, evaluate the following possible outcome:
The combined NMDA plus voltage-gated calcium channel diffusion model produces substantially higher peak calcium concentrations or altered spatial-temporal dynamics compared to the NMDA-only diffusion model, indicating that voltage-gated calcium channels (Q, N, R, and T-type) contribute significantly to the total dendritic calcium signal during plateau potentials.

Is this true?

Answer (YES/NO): NO